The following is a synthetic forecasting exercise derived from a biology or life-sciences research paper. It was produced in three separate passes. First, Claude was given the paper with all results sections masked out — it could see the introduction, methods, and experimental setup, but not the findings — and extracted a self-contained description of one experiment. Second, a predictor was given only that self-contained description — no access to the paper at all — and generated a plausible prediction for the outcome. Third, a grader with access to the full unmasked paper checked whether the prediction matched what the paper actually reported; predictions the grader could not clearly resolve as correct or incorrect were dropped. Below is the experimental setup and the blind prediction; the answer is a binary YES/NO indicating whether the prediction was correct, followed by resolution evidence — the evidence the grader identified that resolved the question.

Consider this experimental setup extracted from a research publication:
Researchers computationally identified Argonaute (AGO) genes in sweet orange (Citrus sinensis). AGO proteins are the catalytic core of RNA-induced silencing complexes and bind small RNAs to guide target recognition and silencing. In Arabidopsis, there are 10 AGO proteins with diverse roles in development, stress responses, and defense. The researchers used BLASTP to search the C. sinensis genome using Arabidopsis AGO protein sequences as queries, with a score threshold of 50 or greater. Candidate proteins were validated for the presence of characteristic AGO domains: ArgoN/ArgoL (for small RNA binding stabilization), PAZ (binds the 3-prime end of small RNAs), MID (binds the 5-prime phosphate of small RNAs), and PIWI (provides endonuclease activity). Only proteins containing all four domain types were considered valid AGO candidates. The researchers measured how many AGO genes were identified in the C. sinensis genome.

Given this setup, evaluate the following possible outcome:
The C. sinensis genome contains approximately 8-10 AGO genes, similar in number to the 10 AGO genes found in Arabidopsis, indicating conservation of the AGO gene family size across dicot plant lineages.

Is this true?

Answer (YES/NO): YES